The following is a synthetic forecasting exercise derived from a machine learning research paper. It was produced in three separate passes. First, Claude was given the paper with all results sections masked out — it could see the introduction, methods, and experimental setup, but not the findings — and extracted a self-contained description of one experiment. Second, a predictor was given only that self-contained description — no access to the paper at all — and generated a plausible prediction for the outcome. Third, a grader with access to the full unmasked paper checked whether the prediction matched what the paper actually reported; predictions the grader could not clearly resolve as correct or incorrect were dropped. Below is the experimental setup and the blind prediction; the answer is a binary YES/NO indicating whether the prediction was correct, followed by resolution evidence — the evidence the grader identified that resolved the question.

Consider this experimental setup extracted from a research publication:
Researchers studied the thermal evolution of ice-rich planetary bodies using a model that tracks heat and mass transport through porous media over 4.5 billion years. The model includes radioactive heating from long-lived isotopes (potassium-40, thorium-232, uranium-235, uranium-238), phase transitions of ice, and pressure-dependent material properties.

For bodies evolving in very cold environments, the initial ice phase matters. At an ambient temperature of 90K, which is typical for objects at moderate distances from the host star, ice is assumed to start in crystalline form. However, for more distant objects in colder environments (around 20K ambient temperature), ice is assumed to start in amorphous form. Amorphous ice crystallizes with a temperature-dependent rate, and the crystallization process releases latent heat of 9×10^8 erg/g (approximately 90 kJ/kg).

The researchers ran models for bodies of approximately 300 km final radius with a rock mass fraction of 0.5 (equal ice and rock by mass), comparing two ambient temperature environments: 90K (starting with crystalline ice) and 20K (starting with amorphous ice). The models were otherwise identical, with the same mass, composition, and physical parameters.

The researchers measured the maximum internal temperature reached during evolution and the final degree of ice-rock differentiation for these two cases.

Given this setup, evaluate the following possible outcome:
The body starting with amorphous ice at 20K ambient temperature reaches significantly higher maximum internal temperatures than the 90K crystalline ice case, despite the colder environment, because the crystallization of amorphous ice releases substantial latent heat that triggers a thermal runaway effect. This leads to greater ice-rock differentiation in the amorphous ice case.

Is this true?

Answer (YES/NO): NO